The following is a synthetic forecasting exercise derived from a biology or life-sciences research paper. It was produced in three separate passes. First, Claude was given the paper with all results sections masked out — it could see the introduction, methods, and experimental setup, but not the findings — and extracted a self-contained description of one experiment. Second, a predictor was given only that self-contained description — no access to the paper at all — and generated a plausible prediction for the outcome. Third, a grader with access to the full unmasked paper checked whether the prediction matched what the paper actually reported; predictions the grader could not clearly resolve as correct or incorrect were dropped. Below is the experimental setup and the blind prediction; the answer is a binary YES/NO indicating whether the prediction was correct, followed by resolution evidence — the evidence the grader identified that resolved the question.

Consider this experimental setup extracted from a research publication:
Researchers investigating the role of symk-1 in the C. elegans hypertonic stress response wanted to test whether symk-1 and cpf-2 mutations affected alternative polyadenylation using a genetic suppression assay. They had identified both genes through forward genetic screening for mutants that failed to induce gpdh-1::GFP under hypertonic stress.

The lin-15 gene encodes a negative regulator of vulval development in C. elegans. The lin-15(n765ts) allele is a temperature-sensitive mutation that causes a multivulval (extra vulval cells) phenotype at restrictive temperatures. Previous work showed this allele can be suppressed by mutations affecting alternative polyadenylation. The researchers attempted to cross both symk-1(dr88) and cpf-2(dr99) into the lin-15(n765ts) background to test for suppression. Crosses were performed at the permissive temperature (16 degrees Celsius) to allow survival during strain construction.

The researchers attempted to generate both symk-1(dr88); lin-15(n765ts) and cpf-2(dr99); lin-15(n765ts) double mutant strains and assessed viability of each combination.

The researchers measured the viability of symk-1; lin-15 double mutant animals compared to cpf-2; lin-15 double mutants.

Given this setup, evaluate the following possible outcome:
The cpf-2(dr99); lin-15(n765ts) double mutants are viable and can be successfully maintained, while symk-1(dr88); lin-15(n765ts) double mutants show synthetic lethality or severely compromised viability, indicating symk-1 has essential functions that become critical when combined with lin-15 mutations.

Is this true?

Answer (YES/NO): YES